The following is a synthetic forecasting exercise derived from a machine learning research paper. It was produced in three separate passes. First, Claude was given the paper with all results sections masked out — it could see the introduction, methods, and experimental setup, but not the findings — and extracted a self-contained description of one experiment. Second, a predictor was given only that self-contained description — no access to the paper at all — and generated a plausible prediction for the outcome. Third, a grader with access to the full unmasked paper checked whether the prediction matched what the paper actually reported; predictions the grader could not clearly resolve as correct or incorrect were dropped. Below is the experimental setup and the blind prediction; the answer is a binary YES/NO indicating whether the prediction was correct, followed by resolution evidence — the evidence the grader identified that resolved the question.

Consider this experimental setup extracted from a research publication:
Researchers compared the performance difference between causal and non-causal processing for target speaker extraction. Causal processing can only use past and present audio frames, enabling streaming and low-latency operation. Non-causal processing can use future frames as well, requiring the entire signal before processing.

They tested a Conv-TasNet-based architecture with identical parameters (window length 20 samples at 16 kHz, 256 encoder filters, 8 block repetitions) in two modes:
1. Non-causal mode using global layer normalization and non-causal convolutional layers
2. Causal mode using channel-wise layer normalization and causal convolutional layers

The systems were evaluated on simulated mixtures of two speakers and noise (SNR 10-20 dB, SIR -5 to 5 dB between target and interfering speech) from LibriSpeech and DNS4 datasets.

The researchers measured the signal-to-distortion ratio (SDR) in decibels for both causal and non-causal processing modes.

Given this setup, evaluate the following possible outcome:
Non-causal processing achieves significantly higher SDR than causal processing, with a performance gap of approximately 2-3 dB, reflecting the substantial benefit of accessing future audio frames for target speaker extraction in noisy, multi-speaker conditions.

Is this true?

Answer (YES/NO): YES